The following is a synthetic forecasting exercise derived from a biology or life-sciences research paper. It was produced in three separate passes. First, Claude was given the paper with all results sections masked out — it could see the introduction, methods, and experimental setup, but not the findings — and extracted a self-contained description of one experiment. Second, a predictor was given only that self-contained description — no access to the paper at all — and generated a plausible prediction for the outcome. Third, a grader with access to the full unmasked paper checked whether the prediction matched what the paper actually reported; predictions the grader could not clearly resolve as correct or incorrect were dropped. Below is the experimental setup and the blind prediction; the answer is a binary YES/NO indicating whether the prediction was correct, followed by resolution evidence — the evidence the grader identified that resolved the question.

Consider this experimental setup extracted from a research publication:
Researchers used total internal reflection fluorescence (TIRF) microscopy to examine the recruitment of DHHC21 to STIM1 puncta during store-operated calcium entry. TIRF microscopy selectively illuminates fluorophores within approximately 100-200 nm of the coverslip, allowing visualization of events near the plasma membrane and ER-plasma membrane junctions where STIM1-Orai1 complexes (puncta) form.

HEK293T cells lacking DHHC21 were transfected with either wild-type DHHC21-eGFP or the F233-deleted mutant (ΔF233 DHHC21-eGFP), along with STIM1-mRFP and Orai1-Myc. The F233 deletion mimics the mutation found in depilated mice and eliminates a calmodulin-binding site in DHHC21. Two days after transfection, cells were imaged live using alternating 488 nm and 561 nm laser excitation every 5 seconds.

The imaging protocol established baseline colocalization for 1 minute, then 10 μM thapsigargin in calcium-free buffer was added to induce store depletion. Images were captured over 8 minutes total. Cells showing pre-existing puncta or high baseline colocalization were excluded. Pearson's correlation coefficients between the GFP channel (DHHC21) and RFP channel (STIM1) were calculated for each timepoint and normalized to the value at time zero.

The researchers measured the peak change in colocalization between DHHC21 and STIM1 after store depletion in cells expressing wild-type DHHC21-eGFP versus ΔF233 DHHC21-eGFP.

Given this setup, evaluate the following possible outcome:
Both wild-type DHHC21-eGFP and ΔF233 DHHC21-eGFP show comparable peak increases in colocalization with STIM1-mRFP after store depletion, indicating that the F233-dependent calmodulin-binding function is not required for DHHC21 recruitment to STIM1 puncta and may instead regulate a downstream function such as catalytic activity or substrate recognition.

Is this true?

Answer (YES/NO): NO